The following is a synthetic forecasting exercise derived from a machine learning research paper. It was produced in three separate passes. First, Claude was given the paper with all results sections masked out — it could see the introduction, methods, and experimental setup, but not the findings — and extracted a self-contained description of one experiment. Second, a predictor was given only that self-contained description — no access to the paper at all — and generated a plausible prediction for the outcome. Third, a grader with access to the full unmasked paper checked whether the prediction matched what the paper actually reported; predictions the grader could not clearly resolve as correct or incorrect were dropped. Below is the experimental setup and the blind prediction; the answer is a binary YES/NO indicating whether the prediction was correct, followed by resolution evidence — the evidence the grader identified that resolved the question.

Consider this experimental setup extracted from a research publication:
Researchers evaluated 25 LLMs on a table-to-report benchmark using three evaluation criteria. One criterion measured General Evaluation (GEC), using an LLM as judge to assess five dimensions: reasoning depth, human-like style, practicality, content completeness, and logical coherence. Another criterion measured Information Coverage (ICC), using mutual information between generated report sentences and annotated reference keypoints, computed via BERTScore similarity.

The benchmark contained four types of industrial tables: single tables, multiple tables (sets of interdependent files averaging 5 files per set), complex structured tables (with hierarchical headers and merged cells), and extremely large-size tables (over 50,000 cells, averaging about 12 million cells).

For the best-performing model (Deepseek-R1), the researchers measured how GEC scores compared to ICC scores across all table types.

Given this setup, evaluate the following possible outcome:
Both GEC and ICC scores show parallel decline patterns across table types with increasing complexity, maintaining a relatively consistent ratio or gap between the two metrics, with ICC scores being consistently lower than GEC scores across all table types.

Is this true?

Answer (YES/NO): NO